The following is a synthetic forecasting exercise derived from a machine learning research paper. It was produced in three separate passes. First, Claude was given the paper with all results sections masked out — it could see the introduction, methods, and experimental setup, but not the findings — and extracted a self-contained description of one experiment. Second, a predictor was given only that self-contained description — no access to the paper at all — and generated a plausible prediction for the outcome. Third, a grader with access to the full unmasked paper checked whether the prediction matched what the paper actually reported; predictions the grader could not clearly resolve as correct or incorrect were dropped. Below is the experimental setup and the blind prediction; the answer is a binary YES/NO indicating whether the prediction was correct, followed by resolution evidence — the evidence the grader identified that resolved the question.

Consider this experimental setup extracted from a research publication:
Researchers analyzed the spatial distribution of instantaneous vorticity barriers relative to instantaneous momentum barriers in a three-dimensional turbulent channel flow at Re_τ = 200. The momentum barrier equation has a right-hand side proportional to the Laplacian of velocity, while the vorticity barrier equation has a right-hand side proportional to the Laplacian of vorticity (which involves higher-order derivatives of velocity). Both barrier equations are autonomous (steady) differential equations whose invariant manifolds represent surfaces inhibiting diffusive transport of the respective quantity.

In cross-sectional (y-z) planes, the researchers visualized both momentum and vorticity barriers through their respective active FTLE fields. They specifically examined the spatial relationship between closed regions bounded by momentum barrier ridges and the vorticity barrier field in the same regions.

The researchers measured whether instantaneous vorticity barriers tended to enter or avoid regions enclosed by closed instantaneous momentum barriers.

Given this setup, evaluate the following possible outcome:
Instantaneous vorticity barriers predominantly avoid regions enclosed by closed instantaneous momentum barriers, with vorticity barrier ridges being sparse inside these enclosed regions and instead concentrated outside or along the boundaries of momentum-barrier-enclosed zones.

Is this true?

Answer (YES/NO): NO